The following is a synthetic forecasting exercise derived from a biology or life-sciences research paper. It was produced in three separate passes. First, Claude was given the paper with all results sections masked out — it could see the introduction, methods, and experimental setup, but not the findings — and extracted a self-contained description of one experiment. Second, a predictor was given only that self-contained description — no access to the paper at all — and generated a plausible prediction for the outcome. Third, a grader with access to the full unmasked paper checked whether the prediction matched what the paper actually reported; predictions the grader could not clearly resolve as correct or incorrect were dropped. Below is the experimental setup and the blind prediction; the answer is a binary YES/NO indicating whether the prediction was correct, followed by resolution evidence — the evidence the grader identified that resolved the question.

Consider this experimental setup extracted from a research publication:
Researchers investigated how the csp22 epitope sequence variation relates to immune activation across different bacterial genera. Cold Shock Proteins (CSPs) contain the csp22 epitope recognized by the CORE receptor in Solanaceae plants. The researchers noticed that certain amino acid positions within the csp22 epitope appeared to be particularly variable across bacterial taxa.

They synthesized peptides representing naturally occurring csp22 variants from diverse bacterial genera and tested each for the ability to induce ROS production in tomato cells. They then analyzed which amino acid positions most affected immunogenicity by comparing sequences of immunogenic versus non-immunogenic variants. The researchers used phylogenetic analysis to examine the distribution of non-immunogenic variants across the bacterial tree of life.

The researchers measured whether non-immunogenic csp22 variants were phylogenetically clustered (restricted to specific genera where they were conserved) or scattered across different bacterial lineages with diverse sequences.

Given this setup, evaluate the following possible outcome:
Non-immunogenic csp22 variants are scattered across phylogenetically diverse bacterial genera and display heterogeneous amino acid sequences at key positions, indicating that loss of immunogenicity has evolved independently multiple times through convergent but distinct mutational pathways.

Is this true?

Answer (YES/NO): NO